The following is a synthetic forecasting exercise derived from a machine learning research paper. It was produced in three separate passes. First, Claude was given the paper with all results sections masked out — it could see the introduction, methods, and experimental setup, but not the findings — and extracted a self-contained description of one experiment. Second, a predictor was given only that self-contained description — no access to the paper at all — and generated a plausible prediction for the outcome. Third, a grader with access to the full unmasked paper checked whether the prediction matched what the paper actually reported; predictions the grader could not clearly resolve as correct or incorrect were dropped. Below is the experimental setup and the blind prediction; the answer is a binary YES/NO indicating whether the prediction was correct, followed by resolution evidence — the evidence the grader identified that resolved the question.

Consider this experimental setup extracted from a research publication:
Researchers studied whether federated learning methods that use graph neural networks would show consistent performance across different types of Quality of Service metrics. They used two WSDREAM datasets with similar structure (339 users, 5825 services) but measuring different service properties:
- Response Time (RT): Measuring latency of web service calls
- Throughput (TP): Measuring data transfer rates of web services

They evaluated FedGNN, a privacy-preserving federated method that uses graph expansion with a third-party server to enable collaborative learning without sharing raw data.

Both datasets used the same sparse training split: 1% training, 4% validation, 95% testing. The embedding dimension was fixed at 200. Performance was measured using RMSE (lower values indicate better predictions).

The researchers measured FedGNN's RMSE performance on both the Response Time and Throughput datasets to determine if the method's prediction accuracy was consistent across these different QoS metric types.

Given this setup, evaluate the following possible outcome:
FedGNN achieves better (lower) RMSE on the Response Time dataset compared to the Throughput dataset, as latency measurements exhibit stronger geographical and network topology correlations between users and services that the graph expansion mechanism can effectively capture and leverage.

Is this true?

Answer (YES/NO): NO